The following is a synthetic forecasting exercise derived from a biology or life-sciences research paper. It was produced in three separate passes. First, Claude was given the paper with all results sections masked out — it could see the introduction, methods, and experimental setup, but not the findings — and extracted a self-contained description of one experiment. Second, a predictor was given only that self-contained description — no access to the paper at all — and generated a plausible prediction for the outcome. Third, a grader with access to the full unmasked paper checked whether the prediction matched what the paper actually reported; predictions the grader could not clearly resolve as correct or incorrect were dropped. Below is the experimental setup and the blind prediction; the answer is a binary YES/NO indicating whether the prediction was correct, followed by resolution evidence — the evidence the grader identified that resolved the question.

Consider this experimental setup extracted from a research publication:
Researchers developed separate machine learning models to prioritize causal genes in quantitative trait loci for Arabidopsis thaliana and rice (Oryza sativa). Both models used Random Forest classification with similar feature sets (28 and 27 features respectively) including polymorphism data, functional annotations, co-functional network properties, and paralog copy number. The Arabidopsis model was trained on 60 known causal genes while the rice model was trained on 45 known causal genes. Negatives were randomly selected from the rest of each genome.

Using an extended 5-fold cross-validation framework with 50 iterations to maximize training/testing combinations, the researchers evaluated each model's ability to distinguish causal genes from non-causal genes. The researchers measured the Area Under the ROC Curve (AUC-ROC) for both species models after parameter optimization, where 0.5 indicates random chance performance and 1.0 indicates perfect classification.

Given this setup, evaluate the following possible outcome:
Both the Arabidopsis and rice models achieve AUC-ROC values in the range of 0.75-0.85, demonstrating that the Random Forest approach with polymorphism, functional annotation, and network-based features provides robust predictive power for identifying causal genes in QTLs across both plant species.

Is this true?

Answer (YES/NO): NO